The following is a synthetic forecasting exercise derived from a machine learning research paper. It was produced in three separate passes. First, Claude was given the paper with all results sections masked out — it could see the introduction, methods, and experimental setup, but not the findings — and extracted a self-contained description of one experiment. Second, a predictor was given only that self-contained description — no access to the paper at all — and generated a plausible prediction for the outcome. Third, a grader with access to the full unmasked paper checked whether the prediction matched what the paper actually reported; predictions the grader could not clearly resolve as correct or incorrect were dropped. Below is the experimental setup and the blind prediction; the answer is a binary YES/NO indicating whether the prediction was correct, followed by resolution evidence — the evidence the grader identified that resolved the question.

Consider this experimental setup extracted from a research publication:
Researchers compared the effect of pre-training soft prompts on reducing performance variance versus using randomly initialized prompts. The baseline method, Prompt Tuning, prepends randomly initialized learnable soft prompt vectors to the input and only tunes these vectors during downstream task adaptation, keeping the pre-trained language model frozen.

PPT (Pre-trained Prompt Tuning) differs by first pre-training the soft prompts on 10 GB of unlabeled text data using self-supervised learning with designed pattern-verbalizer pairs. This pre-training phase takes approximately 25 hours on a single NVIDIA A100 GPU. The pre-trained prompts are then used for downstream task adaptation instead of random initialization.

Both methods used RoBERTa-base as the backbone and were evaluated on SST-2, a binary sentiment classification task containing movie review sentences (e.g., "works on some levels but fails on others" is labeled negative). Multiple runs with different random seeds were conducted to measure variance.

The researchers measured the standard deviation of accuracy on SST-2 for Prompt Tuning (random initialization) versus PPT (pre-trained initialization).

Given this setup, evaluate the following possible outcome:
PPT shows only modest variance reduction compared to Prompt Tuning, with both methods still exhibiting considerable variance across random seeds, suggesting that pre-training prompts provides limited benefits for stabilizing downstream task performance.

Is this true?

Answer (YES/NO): NO